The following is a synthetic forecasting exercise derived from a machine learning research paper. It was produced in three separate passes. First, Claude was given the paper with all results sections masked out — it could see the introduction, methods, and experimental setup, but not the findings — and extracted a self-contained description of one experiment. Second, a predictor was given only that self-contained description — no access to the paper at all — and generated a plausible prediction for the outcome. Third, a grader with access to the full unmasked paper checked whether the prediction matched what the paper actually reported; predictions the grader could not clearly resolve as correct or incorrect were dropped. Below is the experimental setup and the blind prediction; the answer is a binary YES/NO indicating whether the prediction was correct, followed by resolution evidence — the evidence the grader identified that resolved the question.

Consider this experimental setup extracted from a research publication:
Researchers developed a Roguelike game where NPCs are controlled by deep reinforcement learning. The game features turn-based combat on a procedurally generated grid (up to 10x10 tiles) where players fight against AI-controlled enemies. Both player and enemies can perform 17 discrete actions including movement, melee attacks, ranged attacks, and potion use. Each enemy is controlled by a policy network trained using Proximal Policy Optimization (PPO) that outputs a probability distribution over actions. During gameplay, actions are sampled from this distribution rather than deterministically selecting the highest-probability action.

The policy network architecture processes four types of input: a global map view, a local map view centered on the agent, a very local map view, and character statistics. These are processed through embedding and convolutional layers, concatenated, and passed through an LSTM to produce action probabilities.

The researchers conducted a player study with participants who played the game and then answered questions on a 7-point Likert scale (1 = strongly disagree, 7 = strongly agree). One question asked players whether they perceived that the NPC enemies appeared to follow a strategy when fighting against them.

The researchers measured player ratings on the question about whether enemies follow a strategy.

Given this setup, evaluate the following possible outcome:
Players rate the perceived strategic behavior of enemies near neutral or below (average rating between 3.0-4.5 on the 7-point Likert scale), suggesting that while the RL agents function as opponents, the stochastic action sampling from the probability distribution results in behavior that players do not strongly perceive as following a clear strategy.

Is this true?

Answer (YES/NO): NO